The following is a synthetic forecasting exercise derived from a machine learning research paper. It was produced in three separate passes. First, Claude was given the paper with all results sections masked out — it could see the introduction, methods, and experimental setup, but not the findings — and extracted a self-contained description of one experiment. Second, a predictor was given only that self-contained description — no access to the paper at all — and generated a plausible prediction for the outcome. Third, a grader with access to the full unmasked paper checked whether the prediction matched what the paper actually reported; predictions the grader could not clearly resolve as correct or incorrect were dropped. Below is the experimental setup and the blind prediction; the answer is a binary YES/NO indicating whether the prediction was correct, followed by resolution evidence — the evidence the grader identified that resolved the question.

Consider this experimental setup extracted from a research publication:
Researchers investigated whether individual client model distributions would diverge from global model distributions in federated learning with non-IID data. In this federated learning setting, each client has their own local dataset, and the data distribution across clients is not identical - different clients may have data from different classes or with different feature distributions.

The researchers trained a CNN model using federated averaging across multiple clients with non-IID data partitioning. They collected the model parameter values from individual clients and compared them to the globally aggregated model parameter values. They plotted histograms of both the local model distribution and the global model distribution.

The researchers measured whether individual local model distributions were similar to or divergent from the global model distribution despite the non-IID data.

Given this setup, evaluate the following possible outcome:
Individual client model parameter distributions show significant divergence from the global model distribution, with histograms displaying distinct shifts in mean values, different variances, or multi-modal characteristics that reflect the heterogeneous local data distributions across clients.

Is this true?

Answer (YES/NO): NO